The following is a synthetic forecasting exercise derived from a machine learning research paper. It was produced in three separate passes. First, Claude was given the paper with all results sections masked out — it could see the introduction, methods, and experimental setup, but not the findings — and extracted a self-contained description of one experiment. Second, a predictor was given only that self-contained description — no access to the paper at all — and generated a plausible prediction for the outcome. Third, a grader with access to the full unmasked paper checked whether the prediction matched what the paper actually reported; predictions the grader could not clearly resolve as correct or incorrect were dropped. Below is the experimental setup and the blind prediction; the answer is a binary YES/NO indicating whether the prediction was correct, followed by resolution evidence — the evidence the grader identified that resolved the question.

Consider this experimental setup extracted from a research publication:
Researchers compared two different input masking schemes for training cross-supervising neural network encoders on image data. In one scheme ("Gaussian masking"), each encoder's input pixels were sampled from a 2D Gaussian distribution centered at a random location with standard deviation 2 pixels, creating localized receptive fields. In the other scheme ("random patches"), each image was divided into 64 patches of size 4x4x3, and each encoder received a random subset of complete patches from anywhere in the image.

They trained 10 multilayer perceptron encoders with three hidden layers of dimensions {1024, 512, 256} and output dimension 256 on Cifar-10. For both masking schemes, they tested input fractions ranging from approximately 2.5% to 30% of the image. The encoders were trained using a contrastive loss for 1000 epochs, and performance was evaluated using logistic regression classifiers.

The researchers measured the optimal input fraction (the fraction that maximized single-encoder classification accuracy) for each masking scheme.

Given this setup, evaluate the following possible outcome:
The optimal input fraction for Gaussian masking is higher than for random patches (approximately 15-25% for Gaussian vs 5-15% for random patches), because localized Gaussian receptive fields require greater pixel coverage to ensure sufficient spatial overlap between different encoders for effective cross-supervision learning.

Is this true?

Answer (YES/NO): YES